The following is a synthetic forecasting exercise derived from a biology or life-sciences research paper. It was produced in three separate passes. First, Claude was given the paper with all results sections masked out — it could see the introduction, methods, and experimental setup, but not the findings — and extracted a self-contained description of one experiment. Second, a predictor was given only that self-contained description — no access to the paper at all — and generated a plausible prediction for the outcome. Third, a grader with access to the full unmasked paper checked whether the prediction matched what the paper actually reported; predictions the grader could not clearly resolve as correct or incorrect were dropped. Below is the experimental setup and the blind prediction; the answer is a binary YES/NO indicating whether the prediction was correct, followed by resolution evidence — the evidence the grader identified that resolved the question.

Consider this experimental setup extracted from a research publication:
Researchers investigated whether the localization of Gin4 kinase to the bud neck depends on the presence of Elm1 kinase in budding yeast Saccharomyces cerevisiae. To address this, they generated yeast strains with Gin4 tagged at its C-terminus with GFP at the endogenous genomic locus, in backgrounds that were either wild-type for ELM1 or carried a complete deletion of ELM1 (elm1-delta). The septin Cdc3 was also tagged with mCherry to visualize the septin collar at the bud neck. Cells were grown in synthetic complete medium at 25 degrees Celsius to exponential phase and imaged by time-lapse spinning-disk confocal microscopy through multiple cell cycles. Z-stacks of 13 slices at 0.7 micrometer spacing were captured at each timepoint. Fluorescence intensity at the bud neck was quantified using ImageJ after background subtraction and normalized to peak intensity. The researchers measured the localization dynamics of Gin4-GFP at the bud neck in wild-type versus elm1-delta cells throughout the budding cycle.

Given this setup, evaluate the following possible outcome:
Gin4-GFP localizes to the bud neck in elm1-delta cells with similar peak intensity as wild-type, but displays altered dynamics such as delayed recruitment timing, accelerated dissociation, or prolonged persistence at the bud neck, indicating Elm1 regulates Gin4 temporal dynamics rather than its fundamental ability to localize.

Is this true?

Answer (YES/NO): YES